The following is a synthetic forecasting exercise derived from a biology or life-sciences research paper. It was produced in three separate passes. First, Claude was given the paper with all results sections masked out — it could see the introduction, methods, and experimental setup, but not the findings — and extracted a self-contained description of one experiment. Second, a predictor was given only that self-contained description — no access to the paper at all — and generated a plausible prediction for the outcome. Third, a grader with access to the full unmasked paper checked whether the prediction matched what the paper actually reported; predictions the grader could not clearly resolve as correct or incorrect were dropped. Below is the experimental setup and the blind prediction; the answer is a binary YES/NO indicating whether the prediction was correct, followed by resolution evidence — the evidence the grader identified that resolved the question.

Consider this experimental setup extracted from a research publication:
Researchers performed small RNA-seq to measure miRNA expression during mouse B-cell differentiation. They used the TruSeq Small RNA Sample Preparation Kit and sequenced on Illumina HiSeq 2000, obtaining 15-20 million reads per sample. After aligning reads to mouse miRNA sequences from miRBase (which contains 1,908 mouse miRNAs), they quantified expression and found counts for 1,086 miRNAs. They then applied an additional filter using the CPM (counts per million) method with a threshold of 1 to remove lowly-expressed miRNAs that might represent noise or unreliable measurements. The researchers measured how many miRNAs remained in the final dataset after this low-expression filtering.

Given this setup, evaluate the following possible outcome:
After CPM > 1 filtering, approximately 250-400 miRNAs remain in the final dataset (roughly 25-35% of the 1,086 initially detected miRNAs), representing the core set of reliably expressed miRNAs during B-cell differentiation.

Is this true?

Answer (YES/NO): NO